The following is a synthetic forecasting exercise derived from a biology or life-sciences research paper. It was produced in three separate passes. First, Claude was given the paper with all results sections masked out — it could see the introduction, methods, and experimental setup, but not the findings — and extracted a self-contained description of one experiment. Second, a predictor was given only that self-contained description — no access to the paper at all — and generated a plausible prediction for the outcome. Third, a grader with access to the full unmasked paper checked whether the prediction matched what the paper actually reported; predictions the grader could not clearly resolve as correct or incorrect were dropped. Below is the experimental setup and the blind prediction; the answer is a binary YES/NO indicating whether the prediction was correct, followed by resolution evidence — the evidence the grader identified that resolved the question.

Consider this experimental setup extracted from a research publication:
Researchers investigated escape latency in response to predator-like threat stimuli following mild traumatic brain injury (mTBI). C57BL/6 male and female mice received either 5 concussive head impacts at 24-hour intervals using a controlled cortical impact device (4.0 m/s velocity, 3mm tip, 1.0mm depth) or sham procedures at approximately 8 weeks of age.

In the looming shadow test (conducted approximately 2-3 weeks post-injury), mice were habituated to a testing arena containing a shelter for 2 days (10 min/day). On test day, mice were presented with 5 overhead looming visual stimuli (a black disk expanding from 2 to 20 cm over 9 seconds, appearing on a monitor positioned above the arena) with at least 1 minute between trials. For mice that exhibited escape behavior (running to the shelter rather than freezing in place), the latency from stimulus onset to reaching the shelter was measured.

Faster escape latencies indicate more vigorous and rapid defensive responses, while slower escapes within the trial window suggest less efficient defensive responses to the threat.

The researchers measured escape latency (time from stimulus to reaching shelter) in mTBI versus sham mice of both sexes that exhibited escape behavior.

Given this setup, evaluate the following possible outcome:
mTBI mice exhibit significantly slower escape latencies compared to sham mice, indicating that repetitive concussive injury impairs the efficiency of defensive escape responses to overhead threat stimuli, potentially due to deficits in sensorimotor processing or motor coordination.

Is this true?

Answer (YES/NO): NO